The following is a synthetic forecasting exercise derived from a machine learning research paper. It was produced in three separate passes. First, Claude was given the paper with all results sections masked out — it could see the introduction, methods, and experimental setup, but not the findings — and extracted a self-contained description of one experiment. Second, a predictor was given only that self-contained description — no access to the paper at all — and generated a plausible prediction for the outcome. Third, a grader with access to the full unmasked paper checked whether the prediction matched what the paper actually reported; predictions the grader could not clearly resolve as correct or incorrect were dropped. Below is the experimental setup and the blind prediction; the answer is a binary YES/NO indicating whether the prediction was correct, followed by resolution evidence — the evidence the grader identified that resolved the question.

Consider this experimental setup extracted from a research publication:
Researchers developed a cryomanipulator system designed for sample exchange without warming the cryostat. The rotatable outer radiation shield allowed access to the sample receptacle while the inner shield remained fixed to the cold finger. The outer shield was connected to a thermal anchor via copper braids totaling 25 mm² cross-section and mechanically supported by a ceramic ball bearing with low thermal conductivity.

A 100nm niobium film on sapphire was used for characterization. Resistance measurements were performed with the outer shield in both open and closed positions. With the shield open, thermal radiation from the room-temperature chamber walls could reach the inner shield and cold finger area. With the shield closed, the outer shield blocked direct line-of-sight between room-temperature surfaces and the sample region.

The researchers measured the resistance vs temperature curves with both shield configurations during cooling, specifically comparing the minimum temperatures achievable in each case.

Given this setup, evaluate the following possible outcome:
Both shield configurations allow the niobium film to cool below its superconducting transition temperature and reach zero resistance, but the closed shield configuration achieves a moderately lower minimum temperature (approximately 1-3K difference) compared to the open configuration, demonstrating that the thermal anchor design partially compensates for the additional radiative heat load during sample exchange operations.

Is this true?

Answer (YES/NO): NO